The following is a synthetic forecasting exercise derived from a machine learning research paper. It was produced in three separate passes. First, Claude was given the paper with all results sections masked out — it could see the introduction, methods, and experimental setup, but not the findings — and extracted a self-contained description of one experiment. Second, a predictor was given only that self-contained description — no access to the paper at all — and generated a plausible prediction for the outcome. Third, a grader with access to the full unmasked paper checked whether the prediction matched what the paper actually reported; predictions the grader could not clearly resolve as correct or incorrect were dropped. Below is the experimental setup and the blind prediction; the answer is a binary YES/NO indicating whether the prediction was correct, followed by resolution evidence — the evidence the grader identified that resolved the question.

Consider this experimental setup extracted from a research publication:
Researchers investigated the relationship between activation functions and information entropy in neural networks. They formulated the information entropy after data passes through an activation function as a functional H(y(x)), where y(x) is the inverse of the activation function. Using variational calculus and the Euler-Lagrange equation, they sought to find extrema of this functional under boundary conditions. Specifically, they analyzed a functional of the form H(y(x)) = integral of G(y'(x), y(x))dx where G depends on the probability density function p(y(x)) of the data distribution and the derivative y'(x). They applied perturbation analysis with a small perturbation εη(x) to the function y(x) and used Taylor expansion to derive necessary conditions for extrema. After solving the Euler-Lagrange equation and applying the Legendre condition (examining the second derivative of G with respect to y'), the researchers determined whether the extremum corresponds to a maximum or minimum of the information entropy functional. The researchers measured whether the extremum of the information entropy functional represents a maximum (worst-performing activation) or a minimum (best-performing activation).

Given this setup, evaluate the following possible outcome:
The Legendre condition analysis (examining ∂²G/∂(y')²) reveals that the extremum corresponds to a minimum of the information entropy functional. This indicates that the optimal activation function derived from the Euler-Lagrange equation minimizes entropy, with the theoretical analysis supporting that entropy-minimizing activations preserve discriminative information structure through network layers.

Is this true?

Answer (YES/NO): NO